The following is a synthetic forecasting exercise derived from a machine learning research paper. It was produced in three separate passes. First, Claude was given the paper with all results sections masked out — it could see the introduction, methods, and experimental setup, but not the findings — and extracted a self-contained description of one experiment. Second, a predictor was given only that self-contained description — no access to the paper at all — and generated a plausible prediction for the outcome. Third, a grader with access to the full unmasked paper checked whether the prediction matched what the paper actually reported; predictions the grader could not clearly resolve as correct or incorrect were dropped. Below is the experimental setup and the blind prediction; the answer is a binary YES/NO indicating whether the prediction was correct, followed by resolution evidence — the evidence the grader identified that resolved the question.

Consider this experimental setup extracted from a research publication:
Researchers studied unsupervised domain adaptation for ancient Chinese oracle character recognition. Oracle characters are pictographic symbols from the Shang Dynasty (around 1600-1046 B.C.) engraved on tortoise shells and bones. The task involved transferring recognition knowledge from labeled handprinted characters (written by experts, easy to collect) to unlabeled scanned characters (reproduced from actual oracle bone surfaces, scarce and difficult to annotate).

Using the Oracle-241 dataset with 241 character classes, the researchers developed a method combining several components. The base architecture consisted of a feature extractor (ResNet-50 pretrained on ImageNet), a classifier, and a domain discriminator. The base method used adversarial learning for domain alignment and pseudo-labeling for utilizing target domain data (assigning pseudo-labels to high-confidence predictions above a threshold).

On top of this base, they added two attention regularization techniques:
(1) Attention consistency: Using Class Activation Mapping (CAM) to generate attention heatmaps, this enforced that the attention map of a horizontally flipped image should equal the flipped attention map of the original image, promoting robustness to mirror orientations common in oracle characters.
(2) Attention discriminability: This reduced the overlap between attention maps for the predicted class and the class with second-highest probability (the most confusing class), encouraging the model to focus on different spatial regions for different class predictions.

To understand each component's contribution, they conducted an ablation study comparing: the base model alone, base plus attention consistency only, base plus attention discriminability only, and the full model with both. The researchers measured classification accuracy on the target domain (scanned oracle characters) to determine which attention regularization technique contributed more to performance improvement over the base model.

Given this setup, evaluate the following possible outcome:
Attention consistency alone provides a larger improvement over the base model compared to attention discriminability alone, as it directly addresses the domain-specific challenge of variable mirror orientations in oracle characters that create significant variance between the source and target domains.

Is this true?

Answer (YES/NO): YES